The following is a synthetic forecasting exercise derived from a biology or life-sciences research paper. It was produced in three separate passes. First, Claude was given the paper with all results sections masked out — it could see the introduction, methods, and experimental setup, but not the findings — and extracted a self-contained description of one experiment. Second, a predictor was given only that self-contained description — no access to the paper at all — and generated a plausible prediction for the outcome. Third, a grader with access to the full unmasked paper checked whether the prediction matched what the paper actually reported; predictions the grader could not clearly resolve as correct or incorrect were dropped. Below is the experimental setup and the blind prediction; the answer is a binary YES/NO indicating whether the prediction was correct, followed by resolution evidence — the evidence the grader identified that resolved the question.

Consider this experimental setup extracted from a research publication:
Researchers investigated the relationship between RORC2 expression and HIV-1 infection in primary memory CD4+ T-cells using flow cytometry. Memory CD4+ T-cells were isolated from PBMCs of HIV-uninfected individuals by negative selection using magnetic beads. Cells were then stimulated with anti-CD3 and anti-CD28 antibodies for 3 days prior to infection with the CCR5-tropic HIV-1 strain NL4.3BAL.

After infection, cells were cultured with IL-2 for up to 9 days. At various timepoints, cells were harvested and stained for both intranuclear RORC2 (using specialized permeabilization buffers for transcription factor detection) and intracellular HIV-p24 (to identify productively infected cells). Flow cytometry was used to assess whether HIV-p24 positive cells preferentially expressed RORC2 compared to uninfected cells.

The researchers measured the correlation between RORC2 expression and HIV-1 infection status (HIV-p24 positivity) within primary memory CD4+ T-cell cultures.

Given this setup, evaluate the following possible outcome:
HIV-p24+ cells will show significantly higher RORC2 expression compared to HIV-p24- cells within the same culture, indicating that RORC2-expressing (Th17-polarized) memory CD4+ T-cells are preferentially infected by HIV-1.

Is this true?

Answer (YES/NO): YES